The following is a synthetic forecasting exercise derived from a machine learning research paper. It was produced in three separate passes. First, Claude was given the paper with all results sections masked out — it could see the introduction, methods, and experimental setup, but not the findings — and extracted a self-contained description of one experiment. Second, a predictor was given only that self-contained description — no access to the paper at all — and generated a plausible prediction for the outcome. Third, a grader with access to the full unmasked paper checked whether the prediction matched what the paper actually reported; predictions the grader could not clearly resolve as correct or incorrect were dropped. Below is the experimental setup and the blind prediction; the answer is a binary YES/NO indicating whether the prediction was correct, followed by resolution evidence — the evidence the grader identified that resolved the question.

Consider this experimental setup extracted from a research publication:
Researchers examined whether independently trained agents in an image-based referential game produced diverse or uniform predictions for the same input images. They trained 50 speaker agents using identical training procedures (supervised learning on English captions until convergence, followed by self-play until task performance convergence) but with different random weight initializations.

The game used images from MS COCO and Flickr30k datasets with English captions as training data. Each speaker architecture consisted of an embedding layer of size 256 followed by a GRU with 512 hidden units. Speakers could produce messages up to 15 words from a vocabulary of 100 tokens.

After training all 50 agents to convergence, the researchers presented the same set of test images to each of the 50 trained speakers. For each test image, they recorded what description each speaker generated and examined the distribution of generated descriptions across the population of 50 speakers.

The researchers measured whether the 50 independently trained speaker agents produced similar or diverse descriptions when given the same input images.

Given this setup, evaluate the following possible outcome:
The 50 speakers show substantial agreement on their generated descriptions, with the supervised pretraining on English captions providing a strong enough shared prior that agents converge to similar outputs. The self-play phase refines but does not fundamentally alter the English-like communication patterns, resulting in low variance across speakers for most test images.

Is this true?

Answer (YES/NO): NO